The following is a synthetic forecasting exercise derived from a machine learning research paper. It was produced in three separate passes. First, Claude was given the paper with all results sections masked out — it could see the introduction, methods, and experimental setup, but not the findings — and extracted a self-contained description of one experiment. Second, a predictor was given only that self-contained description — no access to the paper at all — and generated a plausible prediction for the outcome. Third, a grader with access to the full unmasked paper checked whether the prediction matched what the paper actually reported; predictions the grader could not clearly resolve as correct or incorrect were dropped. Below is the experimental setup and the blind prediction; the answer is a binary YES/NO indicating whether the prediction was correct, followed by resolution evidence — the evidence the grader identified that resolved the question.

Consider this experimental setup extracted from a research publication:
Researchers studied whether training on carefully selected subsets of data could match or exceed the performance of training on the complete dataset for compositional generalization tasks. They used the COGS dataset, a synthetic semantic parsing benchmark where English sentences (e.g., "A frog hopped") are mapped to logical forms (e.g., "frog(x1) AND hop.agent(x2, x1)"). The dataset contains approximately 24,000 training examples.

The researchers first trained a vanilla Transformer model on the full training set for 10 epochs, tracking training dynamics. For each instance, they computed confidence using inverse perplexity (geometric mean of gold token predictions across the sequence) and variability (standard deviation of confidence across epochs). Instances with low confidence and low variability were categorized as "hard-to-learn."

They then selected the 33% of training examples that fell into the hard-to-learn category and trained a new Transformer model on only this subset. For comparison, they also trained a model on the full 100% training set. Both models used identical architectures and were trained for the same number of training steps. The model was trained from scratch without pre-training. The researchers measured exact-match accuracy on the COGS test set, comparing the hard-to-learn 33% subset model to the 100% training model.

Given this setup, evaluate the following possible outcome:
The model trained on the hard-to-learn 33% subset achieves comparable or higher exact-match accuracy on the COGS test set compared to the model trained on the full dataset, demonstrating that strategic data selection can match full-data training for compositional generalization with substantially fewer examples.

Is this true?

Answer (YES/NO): YES